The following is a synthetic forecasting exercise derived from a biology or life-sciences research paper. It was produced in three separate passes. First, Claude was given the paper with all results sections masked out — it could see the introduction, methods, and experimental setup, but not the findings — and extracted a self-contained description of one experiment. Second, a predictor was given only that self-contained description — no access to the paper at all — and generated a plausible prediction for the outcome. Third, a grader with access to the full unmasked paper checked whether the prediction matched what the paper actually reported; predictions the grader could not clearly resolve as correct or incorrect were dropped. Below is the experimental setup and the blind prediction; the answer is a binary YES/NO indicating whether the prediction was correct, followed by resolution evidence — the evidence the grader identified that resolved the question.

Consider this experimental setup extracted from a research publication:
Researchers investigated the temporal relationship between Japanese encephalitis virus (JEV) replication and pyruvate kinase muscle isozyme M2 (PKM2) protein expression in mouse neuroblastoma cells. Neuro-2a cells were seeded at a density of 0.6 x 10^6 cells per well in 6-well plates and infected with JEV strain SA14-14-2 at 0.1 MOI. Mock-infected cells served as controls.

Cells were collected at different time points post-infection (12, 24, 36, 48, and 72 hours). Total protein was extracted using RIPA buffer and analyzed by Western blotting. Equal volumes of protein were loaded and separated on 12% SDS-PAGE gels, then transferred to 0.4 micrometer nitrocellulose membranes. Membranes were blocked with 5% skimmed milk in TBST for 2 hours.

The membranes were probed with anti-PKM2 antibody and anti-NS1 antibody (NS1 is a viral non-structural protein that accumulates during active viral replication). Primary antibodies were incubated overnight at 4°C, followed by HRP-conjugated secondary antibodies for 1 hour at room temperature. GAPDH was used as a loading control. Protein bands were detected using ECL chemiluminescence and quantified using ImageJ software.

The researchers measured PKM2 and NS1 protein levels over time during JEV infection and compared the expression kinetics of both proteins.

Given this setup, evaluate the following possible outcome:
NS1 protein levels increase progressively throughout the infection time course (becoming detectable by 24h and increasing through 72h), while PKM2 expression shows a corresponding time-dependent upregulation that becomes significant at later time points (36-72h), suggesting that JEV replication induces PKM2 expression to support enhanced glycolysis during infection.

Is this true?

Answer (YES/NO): NO